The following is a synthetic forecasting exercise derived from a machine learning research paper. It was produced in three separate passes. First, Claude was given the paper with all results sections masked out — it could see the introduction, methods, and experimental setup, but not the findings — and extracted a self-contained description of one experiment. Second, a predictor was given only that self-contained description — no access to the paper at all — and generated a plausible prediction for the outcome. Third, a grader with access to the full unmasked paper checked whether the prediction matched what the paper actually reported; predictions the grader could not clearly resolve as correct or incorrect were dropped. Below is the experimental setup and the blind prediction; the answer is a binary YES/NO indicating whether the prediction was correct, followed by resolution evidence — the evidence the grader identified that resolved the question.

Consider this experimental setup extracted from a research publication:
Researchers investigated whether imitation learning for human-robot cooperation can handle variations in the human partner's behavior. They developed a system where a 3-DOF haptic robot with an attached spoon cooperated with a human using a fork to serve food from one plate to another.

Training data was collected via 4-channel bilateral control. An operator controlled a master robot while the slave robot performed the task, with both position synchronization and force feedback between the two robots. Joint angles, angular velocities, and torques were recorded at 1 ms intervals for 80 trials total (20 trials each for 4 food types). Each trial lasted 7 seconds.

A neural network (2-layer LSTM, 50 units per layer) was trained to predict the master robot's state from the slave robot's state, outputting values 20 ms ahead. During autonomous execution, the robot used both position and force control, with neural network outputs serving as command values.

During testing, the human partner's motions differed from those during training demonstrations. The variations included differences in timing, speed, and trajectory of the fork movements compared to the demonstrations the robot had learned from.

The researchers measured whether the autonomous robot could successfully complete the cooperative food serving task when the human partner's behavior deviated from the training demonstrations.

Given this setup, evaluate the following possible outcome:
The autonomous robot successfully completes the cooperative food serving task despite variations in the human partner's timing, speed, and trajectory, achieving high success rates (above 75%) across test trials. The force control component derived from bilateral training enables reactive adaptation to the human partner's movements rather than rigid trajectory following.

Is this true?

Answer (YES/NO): YES